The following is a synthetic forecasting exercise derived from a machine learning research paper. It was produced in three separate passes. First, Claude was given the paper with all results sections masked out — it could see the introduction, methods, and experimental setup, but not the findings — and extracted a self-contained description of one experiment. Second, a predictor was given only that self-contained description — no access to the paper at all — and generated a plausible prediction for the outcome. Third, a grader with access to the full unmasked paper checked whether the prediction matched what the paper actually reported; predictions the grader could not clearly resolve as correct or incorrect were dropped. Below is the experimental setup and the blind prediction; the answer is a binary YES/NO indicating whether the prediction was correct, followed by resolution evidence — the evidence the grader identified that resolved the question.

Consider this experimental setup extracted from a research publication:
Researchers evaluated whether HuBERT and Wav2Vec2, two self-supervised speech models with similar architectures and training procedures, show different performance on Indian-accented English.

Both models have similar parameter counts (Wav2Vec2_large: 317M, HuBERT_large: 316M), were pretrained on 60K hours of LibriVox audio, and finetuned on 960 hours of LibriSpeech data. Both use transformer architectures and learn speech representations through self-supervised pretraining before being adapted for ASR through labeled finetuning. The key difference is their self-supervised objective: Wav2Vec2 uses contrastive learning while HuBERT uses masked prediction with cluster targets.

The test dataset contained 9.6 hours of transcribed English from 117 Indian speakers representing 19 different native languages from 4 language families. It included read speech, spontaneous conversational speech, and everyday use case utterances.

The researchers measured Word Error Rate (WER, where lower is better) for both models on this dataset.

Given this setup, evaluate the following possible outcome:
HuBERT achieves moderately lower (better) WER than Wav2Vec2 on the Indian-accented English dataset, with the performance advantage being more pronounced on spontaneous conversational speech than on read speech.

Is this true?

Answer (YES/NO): NO